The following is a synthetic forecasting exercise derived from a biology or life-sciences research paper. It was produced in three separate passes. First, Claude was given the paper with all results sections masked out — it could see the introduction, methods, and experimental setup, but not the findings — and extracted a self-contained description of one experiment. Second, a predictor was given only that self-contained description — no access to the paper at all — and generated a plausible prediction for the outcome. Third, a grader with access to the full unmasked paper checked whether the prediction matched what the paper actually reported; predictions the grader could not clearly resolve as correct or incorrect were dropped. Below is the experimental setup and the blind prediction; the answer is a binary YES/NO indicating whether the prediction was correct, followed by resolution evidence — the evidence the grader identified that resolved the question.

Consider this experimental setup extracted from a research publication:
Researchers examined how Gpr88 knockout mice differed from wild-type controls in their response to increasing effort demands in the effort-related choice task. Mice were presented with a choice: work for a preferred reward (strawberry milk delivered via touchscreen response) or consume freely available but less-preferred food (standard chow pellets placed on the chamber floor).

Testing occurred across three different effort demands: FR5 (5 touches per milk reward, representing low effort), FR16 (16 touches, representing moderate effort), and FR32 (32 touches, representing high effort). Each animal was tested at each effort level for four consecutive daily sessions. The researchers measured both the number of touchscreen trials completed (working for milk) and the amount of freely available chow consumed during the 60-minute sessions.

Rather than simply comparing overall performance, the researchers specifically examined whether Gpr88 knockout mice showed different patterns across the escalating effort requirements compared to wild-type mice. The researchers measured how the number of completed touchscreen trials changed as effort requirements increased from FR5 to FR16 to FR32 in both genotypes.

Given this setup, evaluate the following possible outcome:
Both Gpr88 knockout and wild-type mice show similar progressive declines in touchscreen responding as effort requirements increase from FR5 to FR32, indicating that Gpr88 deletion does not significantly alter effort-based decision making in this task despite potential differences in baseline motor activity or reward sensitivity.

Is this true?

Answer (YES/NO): NO